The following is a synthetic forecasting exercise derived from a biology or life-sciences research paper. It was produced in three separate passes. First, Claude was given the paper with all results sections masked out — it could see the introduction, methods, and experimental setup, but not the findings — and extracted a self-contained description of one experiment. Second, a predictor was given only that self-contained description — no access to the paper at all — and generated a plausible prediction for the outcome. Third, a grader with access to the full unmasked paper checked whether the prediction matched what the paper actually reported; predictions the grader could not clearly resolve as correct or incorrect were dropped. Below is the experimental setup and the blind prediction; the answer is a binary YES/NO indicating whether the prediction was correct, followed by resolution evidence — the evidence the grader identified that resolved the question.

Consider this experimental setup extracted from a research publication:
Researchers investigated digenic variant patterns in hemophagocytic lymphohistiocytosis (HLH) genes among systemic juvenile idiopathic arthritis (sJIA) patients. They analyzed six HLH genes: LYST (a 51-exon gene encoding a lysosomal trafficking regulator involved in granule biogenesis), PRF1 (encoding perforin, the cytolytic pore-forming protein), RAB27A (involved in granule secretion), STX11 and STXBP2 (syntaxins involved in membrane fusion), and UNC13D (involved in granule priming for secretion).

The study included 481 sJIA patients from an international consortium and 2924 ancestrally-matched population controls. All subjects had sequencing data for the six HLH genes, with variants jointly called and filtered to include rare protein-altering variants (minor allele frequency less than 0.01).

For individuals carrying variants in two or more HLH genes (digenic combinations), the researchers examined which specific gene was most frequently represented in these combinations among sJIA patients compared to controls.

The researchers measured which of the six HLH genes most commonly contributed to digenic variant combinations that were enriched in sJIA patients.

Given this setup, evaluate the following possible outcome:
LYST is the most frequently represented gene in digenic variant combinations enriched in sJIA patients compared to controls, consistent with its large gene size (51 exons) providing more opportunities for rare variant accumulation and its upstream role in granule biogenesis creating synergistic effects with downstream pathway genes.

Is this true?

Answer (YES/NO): YES